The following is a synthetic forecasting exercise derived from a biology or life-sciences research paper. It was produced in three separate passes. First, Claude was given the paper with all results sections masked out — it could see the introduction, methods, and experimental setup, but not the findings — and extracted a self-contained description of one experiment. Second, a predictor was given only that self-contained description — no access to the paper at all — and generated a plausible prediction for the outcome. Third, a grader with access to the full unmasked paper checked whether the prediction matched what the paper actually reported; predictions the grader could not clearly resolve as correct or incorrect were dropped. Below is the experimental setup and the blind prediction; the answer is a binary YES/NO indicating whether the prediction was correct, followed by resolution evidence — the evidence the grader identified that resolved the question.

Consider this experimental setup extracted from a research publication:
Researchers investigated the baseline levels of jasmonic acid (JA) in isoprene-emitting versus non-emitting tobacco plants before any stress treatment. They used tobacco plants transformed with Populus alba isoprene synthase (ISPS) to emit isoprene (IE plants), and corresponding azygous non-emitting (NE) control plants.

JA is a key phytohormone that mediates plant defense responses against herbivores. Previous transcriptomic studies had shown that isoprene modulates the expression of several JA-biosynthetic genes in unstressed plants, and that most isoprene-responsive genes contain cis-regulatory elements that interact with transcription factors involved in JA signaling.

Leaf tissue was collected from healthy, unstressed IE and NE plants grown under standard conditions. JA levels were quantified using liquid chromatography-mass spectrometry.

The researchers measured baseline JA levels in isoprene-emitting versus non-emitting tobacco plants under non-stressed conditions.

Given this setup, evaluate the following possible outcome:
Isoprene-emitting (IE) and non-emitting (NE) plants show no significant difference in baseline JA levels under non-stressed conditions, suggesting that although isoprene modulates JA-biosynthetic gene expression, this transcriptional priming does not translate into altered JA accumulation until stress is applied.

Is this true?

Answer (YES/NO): YES